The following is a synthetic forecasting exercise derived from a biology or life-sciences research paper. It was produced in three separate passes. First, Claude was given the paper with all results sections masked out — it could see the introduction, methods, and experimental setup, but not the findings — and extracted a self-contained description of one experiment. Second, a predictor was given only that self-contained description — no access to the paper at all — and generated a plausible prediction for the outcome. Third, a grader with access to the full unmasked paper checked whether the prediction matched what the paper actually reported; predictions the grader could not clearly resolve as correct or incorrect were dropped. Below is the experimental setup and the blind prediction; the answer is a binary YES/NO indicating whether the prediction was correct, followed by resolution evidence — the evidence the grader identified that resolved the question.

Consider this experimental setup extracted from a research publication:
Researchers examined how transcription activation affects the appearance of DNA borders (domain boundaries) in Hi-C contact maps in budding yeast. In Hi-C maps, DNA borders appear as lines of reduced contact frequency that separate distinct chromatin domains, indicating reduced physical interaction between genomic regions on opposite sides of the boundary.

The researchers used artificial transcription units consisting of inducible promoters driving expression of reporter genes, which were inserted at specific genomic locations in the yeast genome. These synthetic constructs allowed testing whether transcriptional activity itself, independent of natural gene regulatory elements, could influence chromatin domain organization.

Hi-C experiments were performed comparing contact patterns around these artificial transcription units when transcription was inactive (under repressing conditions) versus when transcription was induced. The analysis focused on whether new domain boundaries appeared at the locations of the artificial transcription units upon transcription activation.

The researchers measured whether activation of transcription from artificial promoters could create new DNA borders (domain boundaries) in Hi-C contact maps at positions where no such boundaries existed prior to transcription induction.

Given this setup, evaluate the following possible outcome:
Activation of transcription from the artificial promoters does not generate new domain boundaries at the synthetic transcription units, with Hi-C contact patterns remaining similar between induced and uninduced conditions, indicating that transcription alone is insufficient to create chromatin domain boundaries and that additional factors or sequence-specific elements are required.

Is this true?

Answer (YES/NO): NO